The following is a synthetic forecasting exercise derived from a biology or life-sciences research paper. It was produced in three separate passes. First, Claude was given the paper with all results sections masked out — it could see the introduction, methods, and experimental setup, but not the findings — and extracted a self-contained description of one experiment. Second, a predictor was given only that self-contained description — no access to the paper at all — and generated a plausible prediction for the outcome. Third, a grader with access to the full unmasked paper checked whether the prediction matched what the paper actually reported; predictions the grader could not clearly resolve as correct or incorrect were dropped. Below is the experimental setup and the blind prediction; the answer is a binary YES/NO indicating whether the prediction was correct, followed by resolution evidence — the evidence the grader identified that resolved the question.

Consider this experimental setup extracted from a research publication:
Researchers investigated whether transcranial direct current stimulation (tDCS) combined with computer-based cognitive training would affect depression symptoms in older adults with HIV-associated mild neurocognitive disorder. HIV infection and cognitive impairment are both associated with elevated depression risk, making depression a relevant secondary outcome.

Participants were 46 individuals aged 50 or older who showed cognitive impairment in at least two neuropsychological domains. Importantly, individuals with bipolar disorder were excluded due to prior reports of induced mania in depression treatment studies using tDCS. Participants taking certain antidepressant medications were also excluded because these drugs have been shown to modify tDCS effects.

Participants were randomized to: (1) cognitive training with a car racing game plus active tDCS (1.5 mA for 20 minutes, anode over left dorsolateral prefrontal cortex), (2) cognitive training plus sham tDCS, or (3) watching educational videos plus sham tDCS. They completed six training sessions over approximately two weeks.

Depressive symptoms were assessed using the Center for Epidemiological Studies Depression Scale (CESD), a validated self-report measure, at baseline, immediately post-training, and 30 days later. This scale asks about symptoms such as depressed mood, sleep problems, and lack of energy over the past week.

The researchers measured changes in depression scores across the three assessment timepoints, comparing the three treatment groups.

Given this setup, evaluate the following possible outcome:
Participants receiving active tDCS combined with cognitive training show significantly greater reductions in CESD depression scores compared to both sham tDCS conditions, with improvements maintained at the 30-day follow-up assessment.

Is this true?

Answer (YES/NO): NO